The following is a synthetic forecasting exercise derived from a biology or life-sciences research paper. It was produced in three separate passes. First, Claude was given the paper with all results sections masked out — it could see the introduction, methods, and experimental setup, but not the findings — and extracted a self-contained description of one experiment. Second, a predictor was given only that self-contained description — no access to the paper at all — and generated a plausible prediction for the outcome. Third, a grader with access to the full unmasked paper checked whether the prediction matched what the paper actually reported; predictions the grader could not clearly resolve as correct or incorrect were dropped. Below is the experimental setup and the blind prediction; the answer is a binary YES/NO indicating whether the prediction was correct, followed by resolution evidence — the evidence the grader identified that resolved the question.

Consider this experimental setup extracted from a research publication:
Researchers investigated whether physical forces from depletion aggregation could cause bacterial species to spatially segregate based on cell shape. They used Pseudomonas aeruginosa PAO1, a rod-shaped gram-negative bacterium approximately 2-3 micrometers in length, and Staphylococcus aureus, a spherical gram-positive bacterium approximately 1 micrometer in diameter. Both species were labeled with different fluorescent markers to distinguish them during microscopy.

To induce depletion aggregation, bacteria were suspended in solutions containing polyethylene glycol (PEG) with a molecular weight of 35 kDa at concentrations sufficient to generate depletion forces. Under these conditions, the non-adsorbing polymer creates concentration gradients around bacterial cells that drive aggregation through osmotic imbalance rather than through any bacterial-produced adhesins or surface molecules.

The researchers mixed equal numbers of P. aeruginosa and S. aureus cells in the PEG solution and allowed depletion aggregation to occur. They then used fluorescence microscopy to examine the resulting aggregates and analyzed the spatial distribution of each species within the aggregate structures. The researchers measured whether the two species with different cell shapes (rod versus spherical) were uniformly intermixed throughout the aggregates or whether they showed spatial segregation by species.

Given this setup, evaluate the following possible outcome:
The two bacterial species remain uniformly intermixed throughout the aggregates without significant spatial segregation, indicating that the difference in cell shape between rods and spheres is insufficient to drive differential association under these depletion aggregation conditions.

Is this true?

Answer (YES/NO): NO